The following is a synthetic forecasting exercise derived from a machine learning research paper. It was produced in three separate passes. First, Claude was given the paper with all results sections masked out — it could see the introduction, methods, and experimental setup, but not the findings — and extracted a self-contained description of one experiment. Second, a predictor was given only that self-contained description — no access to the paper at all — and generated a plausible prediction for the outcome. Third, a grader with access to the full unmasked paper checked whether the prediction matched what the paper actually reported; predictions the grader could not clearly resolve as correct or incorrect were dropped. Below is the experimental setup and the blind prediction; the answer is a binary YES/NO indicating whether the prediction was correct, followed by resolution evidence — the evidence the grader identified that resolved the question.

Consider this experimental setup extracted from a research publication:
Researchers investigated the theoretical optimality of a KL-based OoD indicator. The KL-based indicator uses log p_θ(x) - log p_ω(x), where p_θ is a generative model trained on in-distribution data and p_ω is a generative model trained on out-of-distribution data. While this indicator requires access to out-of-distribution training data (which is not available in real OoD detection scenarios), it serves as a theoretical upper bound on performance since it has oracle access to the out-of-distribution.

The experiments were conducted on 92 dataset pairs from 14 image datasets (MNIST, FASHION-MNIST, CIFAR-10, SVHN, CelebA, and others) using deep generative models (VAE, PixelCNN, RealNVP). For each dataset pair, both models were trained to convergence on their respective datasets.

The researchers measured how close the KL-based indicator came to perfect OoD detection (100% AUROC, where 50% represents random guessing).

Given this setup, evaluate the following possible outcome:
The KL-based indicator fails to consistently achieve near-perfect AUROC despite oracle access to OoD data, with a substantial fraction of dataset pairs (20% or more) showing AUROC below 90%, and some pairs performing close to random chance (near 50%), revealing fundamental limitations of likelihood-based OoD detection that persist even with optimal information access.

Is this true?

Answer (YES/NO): NO